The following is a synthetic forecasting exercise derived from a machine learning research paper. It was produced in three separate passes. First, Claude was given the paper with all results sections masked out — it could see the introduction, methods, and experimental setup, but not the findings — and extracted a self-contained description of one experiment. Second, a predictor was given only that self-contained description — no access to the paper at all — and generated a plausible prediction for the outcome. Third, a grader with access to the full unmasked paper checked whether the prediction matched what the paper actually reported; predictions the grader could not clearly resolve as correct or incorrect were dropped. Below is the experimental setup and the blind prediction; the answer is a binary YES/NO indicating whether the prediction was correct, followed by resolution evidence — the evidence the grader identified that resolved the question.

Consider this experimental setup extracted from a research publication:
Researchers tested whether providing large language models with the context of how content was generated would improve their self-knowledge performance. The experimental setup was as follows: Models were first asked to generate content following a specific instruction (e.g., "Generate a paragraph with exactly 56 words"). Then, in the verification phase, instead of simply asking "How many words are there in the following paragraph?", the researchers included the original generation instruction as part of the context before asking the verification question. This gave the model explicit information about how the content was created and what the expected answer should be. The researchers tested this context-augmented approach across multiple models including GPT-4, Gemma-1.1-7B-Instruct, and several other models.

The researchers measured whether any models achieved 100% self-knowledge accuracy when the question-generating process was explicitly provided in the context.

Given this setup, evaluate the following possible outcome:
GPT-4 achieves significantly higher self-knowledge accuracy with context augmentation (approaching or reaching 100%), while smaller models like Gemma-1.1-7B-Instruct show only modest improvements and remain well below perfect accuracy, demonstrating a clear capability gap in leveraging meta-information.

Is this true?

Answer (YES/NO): NO